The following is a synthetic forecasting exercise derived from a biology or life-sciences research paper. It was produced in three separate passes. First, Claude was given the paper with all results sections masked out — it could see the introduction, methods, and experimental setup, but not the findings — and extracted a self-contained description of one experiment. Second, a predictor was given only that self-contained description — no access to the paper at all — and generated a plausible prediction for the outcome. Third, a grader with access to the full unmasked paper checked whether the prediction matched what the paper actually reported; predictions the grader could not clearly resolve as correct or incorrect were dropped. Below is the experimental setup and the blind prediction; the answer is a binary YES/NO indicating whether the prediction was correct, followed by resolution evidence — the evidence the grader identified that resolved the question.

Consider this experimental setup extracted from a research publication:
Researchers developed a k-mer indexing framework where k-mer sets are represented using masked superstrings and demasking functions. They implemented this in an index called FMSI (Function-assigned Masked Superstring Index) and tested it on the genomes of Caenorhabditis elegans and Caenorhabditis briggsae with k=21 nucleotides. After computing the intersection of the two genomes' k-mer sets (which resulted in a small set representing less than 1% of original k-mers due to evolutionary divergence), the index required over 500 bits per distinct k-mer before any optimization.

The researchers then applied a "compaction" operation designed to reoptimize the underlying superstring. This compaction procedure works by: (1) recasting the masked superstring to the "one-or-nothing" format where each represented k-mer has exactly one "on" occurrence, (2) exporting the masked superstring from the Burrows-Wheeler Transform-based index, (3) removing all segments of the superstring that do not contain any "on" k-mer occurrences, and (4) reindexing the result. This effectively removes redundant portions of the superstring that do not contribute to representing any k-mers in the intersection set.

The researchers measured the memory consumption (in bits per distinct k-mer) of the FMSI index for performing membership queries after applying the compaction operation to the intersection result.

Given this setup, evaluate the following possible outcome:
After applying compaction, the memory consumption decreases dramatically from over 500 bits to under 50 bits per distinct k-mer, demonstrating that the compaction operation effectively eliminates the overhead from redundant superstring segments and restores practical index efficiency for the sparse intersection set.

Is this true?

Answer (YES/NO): YES